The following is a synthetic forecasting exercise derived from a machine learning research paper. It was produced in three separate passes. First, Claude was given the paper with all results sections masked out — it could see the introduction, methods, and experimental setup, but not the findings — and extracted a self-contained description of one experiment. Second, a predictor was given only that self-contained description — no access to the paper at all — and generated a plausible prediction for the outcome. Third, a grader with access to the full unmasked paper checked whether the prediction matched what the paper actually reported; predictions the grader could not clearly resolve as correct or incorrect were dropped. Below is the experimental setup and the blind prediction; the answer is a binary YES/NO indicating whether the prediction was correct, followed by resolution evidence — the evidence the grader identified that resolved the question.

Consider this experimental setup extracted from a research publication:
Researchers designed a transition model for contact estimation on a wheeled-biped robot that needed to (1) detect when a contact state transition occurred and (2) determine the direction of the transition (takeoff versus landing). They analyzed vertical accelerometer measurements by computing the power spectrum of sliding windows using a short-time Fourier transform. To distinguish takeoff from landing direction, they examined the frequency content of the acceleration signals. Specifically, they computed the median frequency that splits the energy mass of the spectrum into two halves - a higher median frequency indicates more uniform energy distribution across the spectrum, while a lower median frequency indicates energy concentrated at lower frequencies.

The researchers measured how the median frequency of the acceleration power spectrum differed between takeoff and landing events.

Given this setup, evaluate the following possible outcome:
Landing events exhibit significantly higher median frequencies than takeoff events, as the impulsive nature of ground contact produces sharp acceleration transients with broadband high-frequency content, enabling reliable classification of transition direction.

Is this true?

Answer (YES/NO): YES